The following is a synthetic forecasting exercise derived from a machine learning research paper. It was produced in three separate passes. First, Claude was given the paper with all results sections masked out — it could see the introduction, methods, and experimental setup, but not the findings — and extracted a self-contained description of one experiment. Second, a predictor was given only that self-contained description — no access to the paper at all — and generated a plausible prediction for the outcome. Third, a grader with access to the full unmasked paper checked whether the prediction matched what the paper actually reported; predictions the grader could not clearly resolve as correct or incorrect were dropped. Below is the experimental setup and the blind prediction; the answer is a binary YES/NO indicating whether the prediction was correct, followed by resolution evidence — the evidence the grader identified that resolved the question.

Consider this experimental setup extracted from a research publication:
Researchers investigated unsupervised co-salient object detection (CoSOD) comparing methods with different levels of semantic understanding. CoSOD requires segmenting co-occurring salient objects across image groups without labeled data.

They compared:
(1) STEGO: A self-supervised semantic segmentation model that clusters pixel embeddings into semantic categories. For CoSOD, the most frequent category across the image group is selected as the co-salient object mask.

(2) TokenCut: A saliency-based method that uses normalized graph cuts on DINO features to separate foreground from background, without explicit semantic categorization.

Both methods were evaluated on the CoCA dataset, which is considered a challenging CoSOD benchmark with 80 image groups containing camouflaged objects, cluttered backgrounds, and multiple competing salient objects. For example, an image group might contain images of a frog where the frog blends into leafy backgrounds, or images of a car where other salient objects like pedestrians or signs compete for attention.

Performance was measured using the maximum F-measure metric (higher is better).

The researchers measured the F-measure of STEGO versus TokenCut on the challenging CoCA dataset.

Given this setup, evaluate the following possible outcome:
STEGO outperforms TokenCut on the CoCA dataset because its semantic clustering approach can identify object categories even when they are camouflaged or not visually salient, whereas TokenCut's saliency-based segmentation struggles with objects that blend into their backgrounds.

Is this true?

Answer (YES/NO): NO